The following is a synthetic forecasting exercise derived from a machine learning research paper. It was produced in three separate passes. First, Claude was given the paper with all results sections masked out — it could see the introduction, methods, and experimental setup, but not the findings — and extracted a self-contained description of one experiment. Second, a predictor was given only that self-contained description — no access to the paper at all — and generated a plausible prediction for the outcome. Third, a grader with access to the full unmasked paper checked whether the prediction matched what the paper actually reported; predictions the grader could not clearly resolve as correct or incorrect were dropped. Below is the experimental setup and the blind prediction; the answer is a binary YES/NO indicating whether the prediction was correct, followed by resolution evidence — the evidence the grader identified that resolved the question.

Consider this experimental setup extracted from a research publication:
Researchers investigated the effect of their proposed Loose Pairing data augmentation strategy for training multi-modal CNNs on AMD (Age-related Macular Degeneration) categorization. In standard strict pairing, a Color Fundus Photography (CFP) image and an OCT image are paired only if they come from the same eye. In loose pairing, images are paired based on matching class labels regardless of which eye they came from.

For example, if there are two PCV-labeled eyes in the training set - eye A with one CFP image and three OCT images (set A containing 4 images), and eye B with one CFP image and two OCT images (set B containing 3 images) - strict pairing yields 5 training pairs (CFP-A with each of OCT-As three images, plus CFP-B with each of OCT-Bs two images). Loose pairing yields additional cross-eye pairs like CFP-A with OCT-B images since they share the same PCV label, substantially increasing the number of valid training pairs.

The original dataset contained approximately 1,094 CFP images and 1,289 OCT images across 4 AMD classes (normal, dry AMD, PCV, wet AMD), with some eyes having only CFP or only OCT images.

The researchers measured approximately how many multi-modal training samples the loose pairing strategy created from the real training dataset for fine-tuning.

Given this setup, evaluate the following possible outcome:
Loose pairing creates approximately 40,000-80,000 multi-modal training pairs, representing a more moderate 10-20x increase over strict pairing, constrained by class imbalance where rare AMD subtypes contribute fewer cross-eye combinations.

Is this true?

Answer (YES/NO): NO